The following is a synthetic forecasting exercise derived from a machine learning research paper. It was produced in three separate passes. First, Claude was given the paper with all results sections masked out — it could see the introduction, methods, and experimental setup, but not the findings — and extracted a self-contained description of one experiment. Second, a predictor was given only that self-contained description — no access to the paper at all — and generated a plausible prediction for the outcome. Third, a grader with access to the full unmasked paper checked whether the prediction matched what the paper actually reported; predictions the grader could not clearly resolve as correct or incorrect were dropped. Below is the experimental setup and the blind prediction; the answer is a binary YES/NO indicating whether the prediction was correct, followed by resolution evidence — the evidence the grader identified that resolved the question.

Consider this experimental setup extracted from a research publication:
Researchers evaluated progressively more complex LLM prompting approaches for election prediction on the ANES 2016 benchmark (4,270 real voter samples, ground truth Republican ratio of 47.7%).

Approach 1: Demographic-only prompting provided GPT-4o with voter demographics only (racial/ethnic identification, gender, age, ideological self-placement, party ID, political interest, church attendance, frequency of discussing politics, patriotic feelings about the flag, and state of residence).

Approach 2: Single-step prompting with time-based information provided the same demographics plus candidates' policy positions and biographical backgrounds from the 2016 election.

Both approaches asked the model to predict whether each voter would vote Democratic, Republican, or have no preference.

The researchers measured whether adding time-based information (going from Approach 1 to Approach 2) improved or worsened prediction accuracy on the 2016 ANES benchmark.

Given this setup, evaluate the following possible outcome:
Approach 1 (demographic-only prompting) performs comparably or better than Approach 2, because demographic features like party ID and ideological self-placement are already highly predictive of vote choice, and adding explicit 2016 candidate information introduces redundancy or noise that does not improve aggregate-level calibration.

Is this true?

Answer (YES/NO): YES